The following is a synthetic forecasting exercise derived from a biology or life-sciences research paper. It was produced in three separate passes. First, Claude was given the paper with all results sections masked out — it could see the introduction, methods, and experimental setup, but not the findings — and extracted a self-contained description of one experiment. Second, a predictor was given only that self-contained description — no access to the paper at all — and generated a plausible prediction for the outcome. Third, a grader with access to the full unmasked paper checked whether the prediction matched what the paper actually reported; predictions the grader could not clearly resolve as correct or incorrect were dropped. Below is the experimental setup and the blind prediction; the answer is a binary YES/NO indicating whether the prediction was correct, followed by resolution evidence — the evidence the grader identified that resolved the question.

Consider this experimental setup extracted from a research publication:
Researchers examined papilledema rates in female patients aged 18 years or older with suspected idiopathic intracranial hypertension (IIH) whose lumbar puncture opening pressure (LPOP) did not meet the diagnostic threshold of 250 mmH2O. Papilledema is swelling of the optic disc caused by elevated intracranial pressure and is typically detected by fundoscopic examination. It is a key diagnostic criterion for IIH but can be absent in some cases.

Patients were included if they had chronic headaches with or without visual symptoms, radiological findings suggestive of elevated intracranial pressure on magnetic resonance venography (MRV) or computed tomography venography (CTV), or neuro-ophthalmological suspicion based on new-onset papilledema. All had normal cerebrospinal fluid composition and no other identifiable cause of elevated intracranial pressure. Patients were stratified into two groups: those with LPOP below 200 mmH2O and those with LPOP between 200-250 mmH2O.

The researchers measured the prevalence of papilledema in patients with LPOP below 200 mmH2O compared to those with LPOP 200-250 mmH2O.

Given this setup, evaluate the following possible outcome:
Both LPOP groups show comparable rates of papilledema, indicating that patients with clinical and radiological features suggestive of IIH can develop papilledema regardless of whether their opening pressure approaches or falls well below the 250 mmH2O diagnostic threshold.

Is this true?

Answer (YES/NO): YES